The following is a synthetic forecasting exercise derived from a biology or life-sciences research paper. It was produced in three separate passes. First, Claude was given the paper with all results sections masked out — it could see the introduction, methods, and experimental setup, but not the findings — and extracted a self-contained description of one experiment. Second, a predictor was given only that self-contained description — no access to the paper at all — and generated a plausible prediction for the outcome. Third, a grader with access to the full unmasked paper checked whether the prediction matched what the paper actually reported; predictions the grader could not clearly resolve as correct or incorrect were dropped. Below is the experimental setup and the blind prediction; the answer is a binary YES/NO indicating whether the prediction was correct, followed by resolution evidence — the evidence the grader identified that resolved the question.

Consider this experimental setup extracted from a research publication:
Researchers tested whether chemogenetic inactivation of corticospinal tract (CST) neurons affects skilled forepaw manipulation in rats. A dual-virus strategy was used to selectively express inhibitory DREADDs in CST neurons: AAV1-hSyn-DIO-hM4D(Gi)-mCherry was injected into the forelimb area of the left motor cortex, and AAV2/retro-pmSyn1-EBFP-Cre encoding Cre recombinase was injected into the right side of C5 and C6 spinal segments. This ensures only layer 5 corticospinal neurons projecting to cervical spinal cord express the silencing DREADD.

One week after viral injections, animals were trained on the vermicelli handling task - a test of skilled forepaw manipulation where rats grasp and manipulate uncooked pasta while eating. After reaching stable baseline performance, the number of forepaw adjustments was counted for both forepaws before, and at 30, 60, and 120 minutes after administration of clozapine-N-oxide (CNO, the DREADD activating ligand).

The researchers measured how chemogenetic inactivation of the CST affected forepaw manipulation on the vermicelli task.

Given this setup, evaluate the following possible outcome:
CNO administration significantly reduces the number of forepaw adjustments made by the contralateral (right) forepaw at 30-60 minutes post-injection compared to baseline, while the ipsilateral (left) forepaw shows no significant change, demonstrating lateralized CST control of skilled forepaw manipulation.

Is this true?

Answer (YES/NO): YES